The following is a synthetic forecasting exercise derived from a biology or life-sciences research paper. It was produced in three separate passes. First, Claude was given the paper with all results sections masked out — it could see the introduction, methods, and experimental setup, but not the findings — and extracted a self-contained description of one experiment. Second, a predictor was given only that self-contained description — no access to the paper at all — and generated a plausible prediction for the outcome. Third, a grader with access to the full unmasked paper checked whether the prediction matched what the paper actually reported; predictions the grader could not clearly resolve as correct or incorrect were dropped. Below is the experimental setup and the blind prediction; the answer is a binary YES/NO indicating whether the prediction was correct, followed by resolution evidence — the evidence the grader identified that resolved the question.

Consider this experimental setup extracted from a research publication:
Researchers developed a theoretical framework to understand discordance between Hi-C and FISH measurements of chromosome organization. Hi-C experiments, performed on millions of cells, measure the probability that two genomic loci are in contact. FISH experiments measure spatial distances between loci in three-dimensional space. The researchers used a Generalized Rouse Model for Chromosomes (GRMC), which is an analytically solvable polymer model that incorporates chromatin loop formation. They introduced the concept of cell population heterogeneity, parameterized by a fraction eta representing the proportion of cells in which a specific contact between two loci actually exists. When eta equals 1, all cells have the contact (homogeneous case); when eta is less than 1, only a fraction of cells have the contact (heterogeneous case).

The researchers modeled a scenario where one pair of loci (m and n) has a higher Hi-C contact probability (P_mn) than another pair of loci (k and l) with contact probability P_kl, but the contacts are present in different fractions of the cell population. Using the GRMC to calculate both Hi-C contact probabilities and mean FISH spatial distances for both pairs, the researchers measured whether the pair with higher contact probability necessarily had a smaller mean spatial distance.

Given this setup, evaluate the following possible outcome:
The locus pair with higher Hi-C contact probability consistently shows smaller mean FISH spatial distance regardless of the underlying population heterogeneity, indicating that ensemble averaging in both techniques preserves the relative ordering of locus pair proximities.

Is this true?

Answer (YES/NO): NO